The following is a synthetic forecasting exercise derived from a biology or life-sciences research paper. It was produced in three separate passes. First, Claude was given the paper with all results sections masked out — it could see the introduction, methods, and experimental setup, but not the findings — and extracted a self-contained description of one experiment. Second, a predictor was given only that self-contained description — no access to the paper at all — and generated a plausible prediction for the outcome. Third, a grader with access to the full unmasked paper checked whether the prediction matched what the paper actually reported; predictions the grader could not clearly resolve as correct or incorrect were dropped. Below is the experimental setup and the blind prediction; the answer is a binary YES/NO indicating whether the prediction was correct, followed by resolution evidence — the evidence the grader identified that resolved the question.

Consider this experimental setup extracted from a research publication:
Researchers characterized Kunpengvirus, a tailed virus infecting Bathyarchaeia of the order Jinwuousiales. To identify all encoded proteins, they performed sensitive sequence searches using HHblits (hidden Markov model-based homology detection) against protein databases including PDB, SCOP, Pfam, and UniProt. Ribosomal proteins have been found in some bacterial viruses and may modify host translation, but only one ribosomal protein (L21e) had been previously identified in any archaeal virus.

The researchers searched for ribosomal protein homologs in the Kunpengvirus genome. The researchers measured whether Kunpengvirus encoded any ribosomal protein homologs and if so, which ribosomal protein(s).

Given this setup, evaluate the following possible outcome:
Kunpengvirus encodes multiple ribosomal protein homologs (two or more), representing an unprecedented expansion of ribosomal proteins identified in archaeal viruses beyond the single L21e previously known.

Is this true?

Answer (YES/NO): NO